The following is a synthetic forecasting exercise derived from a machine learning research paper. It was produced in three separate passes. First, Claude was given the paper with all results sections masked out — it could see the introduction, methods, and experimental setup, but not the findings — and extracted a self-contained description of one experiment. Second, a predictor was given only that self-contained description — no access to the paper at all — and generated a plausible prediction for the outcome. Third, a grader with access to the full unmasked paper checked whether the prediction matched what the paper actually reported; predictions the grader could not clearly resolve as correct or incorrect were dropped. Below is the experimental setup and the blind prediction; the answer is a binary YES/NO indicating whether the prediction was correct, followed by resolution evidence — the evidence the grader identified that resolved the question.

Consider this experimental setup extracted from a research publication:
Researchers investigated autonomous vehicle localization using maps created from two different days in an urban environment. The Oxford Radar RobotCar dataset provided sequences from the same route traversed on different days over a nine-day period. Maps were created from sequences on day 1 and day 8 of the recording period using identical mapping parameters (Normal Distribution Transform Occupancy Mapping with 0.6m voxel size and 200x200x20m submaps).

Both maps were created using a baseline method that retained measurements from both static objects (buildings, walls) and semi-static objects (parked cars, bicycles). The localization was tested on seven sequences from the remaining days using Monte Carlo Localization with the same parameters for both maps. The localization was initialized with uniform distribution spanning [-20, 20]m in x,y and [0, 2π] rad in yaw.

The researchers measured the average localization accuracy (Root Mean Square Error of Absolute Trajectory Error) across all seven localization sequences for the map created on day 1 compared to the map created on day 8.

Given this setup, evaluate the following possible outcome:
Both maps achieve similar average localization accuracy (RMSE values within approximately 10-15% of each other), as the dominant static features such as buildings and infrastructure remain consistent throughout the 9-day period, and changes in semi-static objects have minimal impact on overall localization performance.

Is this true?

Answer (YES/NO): YES